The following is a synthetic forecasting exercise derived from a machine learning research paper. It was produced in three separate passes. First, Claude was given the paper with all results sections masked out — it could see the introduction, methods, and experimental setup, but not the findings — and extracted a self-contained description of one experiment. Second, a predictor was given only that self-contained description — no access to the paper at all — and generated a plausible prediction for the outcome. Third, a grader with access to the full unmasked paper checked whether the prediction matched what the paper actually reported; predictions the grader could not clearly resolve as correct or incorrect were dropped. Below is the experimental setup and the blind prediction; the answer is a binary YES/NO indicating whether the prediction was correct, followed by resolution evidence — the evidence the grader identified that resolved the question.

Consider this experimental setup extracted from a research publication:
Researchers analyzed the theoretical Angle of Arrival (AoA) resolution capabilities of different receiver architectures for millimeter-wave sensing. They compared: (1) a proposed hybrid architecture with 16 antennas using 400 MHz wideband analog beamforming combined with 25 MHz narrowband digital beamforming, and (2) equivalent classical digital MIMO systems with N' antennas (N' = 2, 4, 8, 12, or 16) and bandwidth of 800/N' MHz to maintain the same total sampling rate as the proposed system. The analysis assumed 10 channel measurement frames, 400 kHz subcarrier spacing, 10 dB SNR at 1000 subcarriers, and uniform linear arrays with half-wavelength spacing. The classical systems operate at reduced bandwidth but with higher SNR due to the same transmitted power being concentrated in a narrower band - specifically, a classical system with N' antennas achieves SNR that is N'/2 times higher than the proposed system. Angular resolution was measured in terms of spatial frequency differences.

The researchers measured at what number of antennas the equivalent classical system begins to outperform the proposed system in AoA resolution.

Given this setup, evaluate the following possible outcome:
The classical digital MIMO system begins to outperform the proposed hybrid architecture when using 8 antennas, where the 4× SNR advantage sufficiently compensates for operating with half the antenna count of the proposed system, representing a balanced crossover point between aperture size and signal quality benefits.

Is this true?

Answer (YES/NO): NO